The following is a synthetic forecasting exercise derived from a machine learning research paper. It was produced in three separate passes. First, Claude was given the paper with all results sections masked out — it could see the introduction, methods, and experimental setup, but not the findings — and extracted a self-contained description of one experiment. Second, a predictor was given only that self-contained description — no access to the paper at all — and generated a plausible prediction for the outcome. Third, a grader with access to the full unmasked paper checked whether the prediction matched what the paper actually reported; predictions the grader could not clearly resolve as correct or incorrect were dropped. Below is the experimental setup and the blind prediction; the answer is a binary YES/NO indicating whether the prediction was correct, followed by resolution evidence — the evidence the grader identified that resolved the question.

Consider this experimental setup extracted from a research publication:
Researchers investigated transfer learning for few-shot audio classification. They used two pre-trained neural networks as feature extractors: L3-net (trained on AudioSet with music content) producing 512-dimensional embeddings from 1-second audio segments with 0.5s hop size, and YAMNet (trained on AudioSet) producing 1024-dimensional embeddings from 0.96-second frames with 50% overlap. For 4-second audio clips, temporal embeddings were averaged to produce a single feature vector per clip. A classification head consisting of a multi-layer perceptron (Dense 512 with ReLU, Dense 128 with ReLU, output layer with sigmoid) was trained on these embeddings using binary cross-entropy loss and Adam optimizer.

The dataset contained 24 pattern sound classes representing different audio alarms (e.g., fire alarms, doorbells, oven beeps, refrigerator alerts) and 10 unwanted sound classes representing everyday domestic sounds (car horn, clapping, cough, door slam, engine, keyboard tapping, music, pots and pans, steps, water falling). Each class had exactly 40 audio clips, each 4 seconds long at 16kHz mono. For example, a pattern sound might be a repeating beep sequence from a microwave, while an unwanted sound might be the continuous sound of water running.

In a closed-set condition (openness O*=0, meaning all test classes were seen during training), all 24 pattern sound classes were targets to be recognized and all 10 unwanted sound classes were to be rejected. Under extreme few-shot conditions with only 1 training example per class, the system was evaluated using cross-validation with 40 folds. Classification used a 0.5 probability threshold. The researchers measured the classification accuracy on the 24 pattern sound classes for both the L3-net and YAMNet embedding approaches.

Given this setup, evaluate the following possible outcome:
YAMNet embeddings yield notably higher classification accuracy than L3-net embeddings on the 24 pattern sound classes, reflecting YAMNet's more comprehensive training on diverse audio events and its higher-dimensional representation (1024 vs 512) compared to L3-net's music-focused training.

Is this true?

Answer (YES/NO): YES